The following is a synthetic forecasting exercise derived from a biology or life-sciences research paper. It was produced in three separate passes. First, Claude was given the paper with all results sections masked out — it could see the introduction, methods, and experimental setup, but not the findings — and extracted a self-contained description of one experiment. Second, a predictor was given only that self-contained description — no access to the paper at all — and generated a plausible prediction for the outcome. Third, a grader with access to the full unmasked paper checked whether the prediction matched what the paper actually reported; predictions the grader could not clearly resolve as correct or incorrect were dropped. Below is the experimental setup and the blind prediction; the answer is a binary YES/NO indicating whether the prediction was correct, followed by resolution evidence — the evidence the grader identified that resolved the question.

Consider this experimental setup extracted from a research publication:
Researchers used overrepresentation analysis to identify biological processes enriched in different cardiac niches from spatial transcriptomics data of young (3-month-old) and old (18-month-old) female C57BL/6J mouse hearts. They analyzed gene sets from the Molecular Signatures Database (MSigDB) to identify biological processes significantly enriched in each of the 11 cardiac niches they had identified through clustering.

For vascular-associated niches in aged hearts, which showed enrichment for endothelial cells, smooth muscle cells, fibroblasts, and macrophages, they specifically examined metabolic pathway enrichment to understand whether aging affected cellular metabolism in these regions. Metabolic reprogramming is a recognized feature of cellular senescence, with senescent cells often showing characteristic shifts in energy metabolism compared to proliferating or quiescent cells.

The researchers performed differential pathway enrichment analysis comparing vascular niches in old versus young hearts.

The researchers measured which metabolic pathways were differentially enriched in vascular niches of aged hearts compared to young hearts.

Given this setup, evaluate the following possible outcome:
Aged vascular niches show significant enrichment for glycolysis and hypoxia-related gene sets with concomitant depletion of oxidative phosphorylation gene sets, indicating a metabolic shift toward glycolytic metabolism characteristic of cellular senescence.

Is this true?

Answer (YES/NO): NO